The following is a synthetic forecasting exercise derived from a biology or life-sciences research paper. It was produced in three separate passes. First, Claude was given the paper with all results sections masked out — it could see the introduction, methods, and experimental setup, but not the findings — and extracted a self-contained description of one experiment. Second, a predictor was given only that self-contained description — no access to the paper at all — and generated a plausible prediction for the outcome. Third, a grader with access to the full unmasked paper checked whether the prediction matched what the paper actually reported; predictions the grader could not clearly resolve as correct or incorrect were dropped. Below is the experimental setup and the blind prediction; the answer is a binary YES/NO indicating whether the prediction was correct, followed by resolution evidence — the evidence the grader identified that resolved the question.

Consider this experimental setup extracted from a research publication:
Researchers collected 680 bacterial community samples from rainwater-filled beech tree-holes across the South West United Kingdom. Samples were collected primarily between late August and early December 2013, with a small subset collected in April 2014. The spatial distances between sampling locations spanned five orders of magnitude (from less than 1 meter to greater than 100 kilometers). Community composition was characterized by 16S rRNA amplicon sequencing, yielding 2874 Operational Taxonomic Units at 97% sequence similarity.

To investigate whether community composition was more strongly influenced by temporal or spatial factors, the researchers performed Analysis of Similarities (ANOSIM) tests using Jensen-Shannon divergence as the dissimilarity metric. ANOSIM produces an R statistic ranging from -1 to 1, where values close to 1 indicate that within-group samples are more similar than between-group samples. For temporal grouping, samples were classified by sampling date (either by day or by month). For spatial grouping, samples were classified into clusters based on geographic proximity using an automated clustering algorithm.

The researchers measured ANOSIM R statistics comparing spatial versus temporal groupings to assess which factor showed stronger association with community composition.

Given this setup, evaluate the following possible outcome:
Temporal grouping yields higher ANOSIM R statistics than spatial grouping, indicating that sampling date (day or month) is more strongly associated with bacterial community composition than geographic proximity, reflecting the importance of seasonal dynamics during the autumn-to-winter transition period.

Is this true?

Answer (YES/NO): NO